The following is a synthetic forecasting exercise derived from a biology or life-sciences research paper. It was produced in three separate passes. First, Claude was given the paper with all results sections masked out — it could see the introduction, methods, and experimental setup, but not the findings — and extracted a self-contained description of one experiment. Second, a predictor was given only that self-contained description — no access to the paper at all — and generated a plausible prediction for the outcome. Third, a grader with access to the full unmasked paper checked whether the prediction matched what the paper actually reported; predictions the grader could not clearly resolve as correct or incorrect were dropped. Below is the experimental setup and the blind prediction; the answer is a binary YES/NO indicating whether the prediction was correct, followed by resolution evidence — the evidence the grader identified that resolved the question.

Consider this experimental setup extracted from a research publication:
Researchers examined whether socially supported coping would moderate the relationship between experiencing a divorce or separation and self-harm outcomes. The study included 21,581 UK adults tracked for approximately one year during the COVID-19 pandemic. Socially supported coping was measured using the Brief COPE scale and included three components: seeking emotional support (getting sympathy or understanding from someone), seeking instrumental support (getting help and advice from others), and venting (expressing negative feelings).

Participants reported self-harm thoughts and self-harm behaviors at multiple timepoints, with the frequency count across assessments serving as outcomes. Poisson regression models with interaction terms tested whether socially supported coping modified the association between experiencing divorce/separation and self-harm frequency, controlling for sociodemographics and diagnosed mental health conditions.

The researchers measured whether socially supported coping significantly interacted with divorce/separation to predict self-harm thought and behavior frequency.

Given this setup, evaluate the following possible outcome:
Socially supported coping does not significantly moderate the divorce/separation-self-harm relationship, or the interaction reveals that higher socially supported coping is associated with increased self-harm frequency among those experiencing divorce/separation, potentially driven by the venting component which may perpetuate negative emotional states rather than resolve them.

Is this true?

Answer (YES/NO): YES